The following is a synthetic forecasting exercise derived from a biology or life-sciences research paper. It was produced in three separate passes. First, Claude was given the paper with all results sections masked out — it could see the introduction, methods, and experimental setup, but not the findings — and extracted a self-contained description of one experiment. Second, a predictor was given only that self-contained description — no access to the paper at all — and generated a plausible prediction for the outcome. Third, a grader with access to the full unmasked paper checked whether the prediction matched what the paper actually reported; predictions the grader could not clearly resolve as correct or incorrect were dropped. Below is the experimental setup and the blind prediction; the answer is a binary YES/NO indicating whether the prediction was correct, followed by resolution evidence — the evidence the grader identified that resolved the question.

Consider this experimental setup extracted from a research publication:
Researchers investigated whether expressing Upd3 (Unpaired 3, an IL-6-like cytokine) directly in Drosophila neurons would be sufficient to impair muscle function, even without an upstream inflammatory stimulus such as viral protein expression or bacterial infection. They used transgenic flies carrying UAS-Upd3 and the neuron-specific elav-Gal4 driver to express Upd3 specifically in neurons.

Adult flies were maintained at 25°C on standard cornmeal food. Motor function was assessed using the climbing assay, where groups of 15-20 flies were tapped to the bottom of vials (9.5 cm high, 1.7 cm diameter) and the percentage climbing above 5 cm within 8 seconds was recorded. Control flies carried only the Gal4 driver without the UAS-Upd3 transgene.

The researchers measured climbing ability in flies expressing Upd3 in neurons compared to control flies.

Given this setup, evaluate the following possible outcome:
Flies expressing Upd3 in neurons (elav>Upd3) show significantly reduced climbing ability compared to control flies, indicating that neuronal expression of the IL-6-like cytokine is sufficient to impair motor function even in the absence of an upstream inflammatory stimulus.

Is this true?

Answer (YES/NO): YES